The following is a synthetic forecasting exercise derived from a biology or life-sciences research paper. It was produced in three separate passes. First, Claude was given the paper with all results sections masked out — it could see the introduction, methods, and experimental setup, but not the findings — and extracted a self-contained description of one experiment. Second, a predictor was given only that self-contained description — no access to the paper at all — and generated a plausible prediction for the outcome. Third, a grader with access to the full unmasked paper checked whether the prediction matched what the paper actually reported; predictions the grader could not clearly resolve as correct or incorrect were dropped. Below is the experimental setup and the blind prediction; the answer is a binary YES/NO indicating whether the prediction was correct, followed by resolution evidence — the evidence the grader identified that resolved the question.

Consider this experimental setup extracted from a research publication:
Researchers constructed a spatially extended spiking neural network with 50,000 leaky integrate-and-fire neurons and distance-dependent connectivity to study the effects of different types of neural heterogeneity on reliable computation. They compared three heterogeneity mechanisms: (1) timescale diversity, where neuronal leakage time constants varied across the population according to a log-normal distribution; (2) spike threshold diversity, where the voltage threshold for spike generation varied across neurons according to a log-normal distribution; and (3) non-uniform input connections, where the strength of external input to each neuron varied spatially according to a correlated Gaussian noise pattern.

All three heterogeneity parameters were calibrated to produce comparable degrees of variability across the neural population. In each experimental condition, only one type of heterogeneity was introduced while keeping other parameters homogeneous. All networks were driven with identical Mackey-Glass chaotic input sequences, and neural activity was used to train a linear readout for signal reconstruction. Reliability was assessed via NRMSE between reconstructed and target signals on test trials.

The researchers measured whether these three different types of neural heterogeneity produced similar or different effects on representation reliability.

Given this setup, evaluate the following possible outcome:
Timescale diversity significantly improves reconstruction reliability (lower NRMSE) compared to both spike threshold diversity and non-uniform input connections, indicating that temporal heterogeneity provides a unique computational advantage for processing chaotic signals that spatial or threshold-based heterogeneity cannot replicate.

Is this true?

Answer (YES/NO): NO